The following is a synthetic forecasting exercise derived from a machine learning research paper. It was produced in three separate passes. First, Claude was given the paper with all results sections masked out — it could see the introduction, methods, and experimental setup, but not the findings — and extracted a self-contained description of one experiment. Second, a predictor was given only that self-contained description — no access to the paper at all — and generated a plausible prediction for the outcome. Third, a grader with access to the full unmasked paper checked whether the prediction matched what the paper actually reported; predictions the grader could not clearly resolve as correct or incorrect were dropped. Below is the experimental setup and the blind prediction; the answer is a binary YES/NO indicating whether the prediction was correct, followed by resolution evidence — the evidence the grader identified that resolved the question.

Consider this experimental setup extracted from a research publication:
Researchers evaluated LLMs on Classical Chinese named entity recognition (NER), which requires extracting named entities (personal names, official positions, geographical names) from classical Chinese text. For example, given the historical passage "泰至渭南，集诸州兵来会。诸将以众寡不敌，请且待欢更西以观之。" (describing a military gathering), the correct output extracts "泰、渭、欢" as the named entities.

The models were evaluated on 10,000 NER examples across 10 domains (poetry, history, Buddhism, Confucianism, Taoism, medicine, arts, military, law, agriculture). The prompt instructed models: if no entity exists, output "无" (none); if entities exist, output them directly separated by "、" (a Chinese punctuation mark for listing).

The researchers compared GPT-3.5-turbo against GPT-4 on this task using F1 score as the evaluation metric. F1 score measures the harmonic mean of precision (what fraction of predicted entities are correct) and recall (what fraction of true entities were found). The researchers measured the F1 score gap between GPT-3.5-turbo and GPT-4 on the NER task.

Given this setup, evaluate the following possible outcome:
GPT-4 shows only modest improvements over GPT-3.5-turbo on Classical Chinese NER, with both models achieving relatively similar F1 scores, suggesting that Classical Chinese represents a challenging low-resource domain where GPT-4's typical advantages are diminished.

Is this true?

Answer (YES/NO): YES